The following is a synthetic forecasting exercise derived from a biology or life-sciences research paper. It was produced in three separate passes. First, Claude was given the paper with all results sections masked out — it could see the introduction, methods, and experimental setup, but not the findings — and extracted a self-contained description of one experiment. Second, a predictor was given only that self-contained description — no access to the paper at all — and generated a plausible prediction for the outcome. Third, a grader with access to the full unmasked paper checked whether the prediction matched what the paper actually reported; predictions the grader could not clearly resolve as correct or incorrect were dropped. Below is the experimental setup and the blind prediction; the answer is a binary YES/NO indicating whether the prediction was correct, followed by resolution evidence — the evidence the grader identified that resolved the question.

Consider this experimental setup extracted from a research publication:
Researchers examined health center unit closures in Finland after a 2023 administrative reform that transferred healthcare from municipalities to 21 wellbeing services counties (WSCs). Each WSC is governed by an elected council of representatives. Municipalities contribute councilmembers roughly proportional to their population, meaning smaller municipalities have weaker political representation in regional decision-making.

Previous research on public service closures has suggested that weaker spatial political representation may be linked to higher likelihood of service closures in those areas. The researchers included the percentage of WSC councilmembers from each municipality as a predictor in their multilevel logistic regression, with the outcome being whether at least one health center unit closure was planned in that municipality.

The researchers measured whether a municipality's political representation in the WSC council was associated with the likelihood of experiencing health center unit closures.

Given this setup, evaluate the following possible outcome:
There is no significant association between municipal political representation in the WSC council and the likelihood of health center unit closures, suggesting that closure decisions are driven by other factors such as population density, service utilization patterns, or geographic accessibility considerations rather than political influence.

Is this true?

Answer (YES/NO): YES